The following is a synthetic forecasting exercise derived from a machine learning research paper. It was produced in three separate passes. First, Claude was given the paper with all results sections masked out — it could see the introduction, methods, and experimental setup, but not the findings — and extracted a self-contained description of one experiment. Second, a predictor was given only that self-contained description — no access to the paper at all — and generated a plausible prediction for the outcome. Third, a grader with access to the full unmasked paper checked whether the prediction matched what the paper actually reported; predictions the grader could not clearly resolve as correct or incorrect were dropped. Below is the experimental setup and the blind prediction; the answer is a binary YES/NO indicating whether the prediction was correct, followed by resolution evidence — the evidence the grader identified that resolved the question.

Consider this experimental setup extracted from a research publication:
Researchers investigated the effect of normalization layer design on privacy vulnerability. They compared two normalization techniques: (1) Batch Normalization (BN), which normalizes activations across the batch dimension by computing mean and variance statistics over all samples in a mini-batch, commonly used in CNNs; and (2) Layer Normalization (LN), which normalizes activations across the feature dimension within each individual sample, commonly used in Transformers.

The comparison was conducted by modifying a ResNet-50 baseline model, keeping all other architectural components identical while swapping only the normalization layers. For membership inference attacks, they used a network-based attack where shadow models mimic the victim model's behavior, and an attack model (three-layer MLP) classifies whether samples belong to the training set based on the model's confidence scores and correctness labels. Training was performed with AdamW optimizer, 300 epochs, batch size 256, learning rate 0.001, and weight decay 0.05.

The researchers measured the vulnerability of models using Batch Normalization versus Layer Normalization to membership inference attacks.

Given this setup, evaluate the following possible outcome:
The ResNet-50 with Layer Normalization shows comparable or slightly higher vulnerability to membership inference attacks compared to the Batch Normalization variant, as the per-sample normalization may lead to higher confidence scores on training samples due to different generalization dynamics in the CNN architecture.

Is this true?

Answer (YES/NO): NO